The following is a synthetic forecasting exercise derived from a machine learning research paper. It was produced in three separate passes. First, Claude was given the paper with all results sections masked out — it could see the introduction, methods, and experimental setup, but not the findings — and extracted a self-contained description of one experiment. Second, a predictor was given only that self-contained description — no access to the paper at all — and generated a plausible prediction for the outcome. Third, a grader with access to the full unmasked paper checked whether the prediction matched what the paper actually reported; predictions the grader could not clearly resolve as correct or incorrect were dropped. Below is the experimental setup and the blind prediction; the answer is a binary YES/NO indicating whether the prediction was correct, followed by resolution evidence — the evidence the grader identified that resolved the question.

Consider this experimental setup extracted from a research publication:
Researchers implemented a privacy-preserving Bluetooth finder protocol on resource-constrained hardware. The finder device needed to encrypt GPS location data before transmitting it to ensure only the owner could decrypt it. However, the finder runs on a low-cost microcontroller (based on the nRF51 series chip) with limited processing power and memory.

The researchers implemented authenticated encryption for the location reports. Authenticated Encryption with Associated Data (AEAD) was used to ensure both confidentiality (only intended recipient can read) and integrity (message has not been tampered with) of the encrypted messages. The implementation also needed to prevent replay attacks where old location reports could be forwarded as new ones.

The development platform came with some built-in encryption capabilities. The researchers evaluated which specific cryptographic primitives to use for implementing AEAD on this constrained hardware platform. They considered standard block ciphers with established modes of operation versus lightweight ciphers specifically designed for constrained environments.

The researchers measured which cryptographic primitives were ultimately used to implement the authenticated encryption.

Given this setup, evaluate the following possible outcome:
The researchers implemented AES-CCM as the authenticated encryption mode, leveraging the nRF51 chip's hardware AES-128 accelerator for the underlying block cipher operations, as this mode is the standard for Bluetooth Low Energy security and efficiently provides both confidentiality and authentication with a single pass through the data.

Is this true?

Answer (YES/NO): NO